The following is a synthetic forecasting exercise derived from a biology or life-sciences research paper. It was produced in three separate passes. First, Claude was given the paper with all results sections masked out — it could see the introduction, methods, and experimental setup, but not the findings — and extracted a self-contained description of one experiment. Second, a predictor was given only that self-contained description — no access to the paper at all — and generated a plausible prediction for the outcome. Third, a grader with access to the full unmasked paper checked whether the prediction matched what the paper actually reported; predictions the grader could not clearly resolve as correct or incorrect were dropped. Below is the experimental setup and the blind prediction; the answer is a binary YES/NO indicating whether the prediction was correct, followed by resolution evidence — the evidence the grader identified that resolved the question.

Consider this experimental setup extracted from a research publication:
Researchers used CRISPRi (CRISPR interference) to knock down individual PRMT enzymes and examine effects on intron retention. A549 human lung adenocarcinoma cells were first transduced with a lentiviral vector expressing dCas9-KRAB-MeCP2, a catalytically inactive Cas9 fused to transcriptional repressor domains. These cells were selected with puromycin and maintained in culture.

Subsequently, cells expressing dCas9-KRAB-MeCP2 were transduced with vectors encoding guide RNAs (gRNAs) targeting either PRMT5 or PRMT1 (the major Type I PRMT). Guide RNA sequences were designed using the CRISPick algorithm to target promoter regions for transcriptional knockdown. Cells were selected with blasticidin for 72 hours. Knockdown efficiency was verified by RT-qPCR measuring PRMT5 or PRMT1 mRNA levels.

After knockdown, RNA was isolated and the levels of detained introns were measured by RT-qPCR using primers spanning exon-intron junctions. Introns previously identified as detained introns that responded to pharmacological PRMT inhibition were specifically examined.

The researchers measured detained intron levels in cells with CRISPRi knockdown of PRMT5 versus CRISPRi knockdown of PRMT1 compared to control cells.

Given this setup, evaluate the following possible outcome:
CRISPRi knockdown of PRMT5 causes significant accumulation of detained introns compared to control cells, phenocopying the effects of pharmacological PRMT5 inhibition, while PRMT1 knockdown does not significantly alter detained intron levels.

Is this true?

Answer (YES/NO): NO